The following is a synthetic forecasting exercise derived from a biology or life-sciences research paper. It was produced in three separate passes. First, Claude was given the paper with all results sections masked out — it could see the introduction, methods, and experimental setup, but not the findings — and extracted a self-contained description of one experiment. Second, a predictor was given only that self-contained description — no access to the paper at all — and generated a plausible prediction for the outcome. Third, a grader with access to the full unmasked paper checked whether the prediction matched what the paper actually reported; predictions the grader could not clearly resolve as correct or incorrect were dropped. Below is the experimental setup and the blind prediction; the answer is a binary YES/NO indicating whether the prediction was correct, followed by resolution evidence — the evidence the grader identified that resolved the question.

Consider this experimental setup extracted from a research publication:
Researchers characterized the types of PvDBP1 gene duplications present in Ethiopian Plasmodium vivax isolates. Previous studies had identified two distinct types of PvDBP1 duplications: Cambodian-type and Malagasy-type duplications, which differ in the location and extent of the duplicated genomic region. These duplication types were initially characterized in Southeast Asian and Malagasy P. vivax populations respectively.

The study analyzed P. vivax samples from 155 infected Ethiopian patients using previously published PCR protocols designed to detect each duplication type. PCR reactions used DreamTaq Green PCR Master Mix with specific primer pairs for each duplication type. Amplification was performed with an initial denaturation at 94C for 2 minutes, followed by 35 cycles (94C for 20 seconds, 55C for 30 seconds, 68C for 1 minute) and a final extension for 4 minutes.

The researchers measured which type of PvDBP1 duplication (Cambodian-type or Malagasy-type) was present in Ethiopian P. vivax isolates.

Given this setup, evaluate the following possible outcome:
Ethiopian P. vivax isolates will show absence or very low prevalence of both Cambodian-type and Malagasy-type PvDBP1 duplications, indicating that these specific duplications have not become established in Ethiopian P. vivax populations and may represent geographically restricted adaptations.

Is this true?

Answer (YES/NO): NO